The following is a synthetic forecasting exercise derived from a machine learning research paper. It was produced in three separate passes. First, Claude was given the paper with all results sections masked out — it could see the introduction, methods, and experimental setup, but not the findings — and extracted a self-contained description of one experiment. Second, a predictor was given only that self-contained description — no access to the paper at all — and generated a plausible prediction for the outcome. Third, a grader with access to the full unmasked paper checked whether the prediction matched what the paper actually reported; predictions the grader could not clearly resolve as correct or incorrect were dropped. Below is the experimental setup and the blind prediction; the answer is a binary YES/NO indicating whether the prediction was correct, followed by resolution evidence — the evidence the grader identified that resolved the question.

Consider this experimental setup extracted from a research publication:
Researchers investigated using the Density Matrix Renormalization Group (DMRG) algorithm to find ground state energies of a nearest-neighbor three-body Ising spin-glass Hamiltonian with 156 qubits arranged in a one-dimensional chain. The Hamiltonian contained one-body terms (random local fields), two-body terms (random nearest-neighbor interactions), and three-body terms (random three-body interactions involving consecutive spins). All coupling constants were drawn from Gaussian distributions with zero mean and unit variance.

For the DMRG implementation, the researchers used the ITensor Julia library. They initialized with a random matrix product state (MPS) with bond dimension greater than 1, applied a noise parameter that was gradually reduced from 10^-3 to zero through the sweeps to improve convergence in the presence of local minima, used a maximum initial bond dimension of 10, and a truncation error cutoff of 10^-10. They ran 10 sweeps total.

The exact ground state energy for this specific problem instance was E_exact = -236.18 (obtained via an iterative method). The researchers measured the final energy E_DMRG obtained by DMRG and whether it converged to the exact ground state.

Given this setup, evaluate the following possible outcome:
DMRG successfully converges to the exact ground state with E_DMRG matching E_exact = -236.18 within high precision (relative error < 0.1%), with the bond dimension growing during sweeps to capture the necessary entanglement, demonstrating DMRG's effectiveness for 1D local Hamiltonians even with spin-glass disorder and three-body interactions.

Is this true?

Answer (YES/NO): NO